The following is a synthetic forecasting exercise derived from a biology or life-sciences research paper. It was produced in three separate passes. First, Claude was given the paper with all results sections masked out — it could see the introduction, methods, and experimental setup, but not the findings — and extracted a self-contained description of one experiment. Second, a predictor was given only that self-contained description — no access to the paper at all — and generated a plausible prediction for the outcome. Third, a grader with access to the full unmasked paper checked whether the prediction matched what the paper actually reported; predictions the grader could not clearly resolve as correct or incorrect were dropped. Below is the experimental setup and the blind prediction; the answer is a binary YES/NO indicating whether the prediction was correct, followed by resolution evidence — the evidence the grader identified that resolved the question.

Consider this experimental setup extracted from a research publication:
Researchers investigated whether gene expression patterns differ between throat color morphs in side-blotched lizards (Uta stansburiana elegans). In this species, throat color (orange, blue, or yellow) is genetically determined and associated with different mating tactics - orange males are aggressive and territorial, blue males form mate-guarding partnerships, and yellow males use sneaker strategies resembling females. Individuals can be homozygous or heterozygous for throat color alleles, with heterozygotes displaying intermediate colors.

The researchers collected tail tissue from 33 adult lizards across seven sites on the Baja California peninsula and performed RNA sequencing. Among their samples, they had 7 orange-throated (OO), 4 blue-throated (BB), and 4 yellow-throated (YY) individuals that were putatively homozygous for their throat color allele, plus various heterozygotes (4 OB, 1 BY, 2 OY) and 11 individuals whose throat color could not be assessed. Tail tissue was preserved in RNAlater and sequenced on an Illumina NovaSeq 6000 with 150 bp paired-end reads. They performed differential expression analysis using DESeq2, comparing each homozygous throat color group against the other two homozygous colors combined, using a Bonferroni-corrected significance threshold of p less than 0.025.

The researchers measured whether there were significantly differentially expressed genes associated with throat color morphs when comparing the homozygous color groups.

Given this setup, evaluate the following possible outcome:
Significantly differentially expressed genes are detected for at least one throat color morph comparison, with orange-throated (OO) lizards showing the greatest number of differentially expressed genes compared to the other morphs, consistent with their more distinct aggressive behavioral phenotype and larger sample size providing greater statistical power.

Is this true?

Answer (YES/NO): NO